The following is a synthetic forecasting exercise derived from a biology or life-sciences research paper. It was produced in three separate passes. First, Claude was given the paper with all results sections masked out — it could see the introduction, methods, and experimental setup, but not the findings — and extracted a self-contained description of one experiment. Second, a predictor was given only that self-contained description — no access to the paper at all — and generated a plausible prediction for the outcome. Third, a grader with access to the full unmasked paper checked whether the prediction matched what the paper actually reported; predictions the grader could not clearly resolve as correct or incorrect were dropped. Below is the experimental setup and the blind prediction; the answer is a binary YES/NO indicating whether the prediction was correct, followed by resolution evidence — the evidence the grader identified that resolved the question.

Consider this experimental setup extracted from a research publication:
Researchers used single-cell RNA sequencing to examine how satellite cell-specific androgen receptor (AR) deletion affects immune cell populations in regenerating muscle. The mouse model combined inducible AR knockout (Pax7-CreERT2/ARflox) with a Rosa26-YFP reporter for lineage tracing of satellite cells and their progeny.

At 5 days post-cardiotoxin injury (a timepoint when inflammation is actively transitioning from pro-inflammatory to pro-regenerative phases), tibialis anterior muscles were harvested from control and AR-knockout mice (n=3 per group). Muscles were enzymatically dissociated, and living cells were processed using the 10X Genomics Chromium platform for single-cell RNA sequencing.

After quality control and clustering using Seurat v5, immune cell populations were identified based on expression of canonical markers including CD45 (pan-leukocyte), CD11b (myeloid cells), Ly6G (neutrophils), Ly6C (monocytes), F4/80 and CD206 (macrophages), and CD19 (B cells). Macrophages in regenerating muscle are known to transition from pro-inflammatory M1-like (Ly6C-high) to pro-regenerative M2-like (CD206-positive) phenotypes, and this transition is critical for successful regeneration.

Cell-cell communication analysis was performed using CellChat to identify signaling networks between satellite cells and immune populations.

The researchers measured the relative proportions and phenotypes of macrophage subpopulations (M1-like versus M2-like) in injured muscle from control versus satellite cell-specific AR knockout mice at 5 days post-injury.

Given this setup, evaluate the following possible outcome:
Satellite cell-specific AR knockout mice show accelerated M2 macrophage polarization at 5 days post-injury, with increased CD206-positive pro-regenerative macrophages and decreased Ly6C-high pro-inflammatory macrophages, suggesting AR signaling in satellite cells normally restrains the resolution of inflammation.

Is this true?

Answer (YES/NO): NO